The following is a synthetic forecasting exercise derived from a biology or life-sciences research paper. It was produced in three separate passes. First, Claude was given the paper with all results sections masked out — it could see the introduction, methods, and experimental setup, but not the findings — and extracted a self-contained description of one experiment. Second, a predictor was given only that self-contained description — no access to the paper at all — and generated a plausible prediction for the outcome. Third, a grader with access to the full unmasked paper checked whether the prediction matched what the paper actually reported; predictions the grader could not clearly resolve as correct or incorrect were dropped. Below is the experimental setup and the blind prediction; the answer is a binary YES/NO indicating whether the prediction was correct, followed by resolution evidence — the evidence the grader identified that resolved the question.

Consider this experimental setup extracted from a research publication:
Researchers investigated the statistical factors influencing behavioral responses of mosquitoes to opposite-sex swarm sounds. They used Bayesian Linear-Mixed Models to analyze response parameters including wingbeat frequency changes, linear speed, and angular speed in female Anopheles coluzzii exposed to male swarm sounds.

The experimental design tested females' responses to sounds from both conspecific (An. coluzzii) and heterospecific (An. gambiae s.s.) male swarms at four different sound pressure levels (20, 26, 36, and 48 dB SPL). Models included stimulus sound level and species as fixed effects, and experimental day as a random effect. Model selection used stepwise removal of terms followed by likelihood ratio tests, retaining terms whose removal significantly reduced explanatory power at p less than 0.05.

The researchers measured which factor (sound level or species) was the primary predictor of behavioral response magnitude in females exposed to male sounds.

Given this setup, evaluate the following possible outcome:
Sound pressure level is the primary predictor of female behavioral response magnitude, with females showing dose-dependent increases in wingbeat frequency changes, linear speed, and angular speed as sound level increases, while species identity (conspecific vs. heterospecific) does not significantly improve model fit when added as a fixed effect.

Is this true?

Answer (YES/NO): NO